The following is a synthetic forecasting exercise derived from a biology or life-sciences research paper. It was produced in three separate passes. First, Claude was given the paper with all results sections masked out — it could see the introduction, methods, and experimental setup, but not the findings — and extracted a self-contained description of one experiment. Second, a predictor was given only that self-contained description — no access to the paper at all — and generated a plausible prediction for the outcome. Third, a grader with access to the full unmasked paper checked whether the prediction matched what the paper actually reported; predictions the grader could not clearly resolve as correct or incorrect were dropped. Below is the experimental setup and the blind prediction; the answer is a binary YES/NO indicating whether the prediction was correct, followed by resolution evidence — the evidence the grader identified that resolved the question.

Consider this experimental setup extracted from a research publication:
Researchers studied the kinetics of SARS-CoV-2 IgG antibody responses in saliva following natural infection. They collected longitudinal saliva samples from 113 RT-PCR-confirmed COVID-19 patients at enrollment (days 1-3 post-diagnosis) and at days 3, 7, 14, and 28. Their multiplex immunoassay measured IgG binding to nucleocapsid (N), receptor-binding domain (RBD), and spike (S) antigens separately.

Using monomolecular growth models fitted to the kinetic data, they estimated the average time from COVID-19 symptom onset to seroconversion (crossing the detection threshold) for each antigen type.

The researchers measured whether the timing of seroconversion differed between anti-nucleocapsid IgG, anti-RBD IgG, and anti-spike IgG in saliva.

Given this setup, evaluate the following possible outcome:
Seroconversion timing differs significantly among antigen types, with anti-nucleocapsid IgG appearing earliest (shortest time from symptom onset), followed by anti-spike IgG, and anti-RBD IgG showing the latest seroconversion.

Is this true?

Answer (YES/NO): NO